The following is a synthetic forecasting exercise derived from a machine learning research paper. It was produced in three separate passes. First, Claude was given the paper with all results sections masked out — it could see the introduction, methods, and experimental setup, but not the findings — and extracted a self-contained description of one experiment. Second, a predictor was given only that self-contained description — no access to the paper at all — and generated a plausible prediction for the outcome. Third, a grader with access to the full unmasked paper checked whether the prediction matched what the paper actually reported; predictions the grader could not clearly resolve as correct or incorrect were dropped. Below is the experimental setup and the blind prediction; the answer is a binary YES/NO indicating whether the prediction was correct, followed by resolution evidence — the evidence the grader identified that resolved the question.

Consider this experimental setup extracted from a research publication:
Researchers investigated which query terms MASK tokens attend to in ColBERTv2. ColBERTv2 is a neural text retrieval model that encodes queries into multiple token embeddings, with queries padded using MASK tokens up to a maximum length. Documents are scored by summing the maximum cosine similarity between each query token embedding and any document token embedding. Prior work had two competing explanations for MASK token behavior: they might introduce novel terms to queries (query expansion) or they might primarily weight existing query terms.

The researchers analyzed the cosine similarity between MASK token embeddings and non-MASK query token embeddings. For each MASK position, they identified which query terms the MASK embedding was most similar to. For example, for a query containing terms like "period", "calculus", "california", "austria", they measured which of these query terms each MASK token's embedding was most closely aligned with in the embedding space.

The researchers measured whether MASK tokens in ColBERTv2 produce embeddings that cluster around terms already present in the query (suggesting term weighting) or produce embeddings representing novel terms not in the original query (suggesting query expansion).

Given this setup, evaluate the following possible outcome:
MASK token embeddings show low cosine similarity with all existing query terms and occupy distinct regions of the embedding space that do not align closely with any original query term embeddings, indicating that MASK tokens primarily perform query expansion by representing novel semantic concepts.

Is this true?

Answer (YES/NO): NO